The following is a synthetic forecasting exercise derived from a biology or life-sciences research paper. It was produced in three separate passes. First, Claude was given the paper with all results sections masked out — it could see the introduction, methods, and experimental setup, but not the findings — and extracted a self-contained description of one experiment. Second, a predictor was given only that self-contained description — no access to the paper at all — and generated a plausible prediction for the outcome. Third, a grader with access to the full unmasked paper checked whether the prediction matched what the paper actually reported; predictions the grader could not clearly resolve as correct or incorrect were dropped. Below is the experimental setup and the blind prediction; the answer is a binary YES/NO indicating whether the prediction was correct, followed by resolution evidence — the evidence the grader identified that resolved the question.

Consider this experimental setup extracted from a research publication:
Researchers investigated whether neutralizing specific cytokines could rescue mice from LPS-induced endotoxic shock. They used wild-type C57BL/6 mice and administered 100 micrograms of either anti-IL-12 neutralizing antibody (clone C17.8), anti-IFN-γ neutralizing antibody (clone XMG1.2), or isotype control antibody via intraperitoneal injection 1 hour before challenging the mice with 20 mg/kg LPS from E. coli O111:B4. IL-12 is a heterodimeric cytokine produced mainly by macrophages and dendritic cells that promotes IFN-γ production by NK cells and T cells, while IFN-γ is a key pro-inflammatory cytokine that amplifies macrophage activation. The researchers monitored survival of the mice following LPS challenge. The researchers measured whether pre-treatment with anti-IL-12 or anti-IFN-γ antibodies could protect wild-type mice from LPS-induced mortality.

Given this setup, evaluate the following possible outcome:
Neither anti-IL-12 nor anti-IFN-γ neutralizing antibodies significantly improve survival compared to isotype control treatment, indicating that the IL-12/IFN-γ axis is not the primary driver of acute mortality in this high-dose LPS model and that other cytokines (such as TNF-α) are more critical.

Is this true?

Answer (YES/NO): NO